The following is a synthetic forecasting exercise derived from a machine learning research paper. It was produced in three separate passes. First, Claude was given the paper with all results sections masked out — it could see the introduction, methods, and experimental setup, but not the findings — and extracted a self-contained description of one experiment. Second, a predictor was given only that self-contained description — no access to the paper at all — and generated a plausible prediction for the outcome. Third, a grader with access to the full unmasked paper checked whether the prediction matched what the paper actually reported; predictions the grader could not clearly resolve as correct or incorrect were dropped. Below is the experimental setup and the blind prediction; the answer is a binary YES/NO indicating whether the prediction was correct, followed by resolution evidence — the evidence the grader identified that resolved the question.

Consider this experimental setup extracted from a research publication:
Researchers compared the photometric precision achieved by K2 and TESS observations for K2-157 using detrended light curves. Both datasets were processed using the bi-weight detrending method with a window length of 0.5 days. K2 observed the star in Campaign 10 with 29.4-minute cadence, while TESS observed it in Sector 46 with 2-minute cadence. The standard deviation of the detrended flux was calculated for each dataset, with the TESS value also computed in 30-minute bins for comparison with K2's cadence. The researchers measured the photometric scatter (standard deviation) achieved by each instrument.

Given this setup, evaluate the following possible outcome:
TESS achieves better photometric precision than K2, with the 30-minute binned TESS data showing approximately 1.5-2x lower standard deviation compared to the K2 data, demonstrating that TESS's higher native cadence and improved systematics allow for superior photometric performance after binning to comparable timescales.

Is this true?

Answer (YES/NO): NO